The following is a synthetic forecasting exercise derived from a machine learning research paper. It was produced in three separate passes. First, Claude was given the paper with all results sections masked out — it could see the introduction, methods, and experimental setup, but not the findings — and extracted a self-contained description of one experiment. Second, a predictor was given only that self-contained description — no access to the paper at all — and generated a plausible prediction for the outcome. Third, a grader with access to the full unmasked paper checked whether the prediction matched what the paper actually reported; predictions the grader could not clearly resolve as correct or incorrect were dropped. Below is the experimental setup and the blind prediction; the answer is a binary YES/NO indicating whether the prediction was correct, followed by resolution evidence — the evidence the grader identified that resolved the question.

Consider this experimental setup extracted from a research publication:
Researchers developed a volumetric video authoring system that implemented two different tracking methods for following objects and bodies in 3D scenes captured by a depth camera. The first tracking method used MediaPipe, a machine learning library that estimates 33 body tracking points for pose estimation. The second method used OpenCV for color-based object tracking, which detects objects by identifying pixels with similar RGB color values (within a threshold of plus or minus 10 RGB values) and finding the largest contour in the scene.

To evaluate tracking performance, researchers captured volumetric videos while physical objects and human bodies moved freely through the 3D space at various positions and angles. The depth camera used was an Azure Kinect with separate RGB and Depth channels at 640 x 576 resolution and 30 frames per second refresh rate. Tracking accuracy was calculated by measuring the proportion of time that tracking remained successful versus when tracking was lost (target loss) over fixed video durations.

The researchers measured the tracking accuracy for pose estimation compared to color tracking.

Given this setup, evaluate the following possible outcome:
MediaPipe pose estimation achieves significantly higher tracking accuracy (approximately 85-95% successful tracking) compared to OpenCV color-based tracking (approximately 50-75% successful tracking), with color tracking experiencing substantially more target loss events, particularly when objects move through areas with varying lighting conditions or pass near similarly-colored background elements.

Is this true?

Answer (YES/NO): YES